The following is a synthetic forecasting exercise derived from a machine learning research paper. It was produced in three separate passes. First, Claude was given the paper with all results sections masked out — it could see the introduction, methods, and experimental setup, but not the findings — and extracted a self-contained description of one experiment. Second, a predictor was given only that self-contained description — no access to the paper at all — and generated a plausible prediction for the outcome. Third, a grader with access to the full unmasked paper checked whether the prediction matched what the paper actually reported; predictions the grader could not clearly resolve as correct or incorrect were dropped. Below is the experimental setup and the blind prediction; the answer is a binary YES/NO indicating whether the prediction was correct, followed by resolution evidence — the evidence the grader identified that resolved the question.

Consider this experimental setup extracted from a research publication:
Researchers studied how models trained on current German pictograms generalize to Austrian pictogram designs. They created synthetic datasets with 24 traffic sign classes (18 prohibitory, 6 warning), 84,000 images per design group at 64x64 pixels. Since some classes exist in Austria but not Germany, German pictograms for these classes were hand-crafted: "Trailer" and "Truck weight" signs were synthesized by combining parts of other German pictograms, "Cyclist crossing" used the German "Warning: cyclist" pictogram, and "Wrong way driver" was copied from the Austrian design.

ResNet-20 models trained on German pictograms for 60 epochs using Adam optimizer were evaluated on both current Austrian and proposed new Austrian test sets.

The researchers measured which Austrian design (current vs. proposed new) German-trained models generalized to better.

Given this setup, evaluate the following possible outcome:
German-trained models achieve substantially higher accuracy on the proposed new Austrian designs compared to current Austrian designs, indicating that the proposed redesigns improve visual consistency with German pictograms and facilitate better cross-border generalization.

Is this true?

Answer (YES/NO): NO